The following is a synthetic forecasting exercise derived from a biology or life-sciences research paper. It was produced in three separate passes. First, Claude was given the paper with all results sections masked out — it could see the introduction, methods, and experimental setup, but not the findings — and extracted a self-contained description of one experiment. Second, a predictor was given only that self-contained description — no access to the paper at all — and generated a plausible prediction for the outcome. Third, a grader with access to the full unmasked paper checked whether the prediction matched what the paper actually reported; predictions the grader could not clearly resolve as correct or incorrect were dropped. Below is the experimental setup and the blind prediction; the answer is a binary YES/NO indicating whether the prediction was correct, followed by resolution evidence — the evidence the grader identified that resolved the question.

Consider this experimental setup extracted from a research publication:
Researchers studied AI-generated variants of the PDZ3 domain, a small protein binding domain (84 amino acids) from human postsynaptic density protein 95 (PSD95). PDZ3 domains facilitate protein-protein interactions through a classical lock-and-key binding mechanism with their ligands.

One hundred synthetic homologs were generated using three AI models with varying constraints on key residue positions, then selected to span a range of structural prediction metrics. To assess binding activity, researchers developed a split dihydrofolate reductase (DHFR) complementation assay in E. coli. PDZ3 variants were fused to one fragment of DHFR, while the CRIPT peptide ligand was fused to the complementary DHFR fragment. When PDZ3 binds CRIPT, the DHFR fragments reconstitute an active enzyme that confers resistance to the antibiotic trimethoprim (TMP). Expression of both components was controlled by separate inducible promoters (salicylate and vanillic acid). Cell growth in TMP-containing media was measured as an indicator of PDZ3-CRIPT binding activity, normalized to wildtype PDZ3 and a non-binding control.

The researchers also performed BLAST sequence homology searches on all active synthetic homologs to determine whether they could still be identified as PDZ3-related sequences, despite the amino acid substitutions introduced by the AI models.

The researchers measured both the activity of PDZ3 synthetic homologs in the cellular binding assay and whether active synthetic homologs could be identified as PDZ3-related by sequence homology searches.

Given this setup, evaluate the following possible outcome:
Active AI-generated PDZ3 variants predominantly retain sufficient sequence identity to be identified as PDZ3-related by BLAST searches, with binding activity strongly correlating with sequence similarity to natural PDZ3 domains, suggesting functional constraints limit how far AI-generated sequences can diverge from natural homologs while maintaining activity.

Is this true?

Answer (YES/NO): NO